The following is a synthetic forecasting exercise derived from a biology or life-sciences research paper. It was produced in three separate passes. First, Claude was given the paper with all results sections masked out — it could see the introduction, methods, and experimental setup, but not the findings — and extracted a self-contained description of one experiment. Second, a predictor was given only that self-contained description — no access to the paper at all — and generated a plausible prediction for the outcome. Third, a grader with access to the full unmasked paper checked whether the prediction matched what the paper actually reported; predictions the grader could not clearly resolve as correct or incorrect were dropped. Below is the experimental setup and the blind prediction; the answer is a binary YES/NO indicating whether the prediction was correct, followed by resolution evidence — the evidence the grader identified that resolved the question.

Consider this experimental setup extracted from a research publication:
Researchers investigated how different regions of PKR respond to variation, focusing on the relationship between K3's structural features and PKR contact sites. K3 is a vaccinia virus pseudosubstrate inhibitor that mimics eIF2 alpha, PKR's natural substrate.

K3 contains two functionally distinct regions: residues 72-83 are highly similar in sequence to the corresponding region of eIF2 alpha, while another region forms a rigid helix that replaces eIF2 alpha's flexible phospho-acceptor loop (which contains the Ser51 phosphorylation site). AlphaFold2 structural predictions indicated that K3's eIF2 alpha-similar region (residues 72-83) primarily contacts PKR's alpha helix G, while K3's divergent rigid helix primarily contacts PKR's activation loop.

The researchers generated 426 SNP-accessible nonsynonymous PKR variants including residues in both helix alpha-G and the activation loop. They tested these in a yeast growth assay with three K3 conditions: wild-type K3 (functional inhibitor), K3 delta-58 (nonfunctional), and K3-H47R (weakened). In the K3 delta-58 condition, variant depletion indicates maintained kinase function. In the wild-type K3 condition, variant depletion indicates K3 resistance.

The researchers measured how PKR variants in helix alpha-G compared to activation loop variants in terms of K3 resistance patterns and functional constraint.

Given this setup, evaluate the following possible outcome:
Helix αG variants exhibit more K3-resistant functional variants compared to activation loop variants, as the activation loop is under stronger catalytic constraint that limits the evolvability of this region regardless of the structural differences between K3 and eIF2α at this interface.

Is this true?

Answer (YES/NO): YES